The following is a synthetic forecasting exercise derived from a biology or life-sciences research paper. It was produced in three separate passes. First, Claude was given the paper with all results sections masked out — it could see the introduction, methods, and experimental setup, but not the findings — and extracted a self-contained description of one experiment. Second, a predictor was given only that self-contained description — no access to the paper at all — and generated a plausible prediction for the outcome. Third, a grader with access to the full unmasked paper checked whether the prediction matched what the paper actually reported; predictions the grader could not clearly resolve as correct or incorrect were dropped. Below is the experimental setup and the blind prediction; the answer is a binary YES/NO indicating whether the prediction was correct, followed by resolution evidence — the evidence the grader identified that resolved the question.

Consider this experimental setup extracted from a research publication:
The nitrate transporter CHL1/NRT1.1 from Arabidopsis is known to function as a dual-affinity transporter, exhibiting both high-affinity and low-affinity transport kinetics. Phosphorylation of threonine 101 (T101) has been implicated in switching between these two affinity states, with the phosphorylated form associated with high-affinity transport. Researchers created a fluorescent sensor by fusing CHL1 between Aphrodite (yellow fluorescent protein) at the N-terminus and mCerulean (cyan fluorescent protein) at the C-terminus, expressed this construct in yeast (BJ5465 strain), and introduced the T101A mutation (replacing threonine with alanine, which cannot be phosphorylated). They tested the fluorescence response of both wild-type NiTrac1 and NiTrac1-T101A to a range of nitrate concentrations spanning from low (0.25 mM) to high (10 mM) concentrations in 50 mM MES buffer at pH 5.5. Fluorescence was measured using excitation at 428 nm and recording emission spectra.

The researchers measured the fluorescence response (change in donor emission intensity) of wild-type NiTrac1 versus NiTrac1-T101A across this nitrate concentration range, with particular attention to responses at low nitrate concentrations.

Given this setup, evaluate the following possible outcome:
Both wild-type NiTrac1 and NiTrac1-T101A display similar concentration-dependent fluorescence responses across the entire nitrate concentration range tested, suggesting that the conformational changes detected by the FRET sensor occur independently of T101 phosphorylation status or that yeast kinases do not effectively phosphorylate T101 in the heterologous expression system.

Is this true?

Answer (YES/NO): NO